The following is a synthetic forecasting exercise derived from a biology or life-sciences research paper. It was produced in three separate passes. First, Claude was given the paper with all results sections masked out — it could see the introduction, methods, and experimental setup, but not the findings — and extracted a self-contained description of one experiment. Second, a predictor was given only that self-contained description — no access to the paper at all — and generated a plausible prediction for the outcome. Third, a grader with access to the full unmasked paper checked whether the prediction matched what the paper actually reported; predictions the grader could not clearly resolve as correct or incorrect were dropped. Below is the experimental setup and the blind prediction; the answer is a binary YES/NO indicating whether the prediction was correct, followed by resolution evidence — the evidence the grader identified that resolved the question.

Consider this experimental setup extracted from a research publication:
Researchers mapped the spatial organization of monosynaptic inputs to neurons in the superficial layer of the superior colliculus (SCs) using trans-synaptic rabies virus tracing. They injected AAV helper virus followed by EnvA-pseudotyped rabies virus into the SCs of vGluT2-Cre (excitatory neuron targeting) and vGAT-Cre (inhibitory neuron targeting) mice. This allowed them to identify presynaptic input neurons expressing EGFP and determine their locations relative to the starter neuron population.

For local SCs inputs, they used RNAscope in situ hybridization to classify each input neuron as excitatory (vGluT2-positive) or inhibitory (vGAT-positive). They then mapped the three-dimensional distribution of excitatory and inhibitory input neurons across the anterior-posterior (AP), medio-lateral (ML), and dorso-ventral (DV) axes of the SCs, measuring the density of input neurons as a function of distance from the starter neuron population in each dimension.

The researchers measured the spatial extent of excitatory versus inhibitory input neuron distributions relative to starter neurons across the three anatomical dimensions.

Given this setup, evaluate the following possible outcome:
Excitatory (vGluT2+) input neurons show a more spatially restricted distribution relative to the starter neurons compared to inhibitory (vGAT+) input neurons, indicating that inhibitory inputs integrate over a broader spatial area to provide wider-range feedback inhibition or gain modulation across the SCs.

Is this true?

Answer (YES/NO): YES